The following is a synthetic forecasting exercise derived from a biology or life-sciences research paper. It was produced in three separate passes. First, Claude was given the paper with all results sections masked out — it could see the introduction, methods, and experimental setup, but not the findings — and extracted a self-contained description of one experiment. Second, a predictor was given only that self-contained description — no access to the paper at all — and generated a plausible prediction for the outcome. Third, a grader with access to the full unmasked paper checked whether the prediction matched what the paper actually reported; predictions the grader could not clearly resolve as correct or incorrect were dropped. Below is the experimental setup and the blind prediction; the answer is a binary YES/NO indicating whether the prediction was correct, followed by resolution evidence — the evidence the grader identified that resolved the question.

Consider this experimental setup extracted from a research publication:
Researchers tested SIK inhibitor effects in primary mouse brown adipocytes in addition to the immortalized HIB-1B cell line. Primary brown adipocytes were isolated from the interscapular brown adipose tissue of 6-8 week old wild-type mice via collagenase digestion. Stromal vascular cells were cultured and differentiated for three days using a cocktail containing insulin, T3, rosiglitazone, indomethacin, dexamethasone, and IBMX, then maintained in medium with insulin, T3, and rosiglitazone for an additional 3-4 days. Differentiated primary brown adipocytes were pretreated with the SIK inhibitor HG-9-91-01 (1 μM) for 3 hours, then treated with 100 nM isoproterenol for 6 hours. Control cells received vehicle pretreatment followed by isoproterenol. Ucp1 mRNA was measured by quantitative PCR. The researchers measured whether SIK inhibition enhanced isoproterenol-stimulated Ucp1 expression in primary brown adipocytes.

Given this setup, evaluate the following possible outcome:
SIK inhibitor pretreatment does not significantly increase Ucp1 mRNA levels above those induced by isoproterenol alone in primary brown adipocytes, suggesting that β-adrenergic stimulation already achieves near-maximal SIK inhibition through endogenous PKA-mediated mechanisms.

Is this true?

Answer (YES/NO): NO